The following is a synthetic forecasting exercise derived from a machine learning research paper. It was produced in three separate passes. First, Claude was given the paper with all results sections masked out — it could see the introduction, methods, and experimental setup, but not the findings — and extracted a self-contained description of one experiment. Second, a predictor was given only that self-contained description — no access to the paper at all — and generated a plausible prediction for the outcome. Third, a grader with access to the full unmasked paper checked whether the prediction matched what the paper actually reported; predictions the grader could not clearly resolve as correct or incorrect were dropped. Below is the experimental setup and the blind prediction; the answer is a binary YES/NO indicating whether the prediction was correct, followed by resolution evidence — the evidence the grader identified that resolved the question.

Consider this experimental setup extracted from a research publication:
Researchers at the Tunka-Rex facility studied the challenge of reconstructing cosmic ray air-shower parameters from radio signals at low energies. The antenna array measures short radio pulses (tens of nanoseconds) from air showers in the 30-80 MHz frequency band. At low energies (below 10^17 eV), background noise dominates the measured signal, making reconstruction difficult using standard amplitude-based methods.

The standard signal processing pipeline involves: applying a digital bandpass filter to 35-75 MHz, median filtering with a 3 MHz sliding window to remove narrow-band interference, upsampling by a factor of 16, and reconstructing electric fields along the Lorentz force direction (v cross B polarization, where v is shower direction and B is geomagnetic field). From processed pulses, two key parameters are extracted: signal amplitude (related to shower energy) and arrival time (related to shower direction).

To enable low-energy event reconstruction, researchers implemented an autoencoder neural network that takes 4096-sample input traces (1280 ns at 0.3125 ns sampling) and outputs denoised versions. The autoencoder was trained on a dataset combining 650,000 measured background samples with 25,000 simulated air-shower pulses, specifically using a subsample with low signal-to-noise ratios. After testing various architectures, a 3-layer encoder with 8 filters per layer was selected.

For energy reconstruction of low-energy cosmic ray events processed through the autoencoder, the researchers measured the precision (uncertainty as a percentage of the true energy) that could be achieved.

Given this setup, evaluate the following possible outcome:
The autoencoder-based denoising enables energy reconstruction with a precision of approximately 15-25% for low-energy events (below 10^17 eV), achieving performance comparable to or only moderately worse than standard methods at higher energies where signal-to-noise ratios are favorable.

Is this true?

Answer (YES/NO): NO